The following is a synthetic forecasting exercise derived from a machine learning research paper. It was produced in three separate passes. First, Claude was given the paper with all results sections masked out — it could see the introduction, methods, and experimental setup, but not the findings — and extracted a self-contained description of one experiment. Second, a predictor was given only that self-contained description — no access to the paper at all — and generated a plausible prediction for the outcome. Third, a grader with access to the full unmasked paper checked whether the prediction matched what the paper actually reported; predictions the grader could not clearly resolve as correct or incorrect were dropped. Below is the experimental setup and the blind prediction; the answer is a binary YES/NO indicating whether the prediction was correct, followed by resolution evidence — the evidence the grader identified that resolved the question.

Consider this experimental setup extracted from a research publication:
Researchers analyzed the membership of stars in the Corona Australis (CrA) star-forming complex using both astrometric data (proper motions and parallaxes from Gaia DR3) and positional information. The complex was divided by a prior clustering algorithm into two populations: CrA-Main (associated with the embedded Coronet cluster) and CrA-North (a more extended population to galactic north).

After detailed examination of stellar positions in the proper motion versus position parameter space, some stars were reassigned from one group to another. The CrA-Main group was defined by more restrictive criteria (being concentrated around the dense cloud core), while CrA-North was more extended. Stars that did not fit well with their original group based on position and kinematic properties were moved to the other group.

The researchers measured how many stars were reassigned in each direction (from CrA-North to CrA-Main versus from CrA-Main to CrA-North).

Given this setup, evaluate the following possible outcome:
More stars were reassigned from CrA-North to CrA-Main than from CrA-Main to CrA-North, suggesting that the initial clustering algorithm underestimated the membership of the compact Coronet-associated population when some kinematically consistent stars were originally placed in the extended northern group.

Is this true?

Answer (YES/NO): YES